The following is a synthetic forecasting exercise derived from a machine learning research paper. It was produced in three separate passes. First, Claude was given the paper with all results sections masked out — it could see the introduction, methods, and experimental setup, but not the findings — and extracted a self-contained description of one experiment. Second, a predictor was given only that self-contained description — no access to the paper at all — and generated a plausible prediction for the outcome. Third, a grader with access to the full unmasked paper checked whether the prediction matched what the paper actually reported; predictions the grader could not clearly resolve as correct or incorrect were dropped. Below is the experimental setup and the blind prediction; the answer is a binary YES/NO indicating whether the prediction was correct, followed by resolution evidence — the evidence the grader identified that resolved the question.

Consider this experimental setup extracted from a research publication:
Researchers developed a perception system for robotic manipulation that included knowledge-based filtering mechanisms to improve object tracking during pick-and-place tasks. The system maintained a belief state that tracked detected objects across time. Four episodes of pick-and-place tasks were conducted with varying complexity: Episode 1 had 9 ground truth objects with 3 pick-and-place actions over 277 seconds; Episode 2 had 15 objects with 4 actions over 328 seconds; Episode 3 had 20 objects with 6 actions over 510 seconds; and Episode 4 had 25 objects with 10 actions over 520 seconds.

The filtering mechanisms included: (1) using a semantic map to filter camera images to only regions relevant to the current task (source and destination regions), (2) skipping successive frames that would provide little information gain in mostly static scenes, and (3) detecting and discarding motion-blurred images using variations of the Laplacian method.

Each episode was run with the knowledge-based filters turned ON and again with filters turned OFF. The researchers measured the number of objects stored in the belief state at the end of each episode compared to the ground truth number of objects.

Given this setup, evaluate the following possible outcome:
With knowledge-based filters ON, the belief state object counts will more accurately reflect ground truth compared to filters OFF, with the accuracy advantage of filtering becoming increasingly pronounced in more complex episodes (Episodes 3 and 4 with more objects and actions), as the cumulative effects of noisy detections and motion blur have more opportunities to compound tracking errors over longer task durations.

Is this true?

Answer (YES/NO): YES